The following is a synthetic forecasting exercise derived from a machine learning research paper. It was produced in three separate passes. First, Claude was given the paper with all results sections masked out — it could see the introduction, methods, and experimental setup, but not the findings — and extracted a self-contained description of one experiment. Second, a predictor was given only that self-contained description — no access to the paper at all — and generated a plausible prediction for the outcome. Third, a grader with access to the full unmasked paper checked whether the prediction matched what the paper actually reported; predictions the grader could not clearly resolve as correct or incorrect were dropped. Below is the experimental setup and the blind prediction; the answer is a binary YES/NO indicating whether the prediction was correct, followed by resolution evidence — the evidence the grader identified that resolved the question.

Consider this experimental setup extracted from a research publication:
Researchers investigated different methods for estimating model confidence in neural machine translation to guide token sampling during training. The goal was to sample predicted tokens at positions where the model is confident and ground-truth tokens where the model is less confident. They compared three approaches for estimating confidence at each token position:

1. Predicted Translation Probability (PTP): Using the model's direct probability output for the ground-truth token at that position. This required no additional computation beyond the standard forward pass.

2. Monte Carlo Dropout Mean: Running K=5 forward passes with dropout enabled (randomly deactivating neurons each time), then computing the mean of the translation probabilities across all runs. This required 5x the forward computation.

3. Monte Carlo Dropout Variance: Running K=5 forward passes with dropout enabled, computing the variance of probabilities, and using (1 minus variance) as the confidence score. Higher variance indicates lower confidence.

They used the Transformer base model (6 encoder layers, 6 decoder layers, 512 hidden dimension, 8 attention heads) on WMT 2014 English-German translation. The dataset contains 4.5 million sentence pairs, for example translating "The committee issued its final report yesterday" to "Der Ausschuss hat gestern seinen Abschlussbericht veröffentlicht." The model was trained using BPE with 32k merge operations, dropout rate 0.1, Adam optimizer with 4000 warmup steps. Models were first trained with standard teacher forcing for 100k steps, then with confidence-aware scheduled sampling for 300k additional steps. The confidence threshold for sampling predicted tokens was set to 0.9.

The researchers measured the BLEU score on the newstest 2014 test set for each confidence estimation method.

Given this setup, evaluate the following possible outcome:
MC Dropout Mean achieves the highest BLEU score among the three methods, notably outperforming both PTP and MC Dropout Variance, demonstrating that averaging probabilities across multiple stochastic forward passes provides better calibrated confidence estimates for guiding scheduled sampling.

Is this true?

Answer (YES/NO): NO